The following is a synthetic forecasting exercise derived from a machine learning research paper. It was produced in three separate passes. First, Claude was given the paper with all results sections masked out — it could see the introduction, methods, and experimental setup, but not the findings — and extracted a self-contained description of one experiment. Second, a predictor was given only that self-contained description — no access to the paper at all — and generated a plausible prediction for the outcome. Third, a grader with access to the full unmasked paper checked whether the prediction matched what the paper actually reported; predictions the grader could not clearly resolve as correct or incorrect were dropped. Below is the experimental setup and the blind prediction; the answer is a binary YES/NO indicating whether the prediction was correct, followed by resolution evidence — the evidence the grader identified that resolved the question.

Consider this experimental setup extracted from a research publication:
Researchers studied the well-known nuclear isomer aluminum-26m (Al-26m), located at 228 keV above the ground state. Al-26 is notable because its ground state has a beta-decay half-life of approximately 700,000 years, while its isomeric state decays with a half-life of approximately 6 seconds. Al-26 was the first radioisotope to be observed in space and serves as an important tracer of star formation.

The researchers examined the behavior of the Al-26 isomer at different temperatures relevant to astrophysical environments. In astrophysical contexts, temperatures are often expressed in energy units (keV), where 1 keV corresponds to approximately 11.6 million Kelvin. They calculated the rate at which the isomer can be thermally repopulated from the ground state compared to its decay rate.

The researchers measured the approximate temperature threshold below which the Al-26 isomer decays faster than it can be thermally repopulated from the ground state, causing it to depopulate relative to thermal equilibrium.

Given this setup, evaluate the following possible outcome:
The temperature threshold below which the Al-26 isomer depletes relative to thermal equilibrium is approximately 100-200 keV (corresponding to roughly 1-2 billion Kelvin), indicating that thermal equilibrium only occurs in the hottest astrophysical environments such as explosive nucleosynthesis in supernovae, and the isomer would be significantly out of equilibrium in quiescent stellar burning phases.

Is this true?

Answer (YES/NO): NO